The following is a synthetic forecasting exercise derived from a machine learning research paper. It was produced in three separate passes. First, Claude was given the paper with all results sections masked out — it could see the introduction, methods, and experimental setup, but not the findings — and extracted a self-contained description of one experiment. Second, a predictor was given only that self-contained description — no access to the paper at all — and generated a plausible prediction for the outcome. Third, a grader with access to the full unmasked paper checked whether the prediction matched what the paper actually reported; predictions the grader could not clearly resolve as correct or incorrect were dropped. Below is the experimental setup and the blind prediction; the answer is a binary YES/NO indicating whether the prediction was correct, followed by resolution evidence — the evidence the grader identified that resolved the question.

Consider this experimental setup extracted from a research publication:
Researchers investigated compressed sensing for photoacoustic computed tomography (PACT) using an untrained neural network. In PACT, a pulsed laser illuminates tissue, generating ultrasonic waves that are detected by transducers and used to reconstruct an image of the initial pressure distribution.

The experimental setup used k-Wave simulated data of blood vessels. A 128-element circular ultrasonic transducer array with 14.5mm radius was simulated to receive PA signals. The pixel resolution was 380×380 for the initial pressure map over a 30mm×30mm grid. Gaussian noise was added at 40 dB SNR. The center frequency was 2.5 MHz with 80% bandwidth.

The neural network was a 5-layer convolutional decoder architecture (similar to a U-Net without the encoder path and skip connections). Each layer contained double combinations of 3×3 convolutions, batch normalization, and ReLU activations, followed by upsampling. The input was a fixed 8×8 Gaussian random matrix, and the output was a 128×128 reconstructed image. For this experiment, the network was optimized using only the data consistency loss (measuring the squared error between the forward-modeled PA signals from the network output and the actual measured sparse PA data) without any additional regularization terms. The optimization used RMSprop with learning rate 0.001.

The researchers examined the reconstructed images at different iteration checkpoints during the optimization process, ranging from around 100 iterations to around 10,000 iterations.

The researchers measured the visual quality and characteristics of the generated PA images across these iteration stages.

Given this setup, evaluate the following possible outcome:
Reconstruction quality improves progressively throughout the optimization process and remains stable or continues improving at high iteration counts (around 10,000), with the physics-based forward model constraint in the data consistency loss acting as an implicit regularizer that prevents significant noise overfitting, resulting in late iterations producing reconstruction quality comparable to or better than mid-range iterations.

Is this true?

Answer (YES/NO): NO